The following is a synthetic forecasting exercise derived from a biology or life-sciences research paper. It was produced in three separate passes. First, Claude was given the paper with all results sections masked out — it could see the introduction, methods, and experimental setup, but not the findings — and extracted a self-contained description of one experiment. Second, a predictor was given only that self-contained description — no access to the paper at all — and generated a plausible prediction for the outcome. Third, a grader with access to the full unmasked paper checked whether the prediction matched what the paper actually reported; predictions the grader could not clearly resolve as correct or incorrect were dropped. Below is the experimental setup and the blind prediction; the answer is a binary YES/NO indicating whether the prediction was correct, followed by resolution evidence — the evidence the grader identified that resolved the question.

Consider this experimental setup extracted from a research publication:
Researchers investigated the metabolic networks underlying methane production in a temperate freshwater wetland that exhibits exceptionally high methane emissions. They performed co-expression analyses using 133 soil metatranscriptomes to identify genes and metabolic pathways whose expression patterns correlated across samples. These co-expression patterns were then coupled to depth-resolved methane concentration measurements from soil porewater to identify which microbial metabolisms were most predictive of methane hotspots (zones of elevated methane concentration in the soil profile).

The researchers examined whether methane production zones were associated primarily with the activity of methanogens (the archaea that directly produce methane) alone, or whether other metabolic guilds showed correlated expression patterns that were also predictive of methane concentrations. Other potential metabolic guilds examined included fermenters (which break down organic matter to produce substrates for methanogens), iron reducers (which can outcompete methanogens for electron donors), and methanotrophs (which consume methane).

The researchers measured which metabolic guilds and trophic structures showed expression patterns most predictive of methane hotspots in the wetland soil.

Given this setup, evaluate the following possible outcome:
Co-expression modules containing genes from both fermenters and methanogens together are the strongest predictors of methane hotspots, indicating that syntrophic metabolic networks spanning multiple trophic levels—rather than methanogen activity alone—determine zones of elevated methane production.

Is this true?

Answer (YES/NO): YES